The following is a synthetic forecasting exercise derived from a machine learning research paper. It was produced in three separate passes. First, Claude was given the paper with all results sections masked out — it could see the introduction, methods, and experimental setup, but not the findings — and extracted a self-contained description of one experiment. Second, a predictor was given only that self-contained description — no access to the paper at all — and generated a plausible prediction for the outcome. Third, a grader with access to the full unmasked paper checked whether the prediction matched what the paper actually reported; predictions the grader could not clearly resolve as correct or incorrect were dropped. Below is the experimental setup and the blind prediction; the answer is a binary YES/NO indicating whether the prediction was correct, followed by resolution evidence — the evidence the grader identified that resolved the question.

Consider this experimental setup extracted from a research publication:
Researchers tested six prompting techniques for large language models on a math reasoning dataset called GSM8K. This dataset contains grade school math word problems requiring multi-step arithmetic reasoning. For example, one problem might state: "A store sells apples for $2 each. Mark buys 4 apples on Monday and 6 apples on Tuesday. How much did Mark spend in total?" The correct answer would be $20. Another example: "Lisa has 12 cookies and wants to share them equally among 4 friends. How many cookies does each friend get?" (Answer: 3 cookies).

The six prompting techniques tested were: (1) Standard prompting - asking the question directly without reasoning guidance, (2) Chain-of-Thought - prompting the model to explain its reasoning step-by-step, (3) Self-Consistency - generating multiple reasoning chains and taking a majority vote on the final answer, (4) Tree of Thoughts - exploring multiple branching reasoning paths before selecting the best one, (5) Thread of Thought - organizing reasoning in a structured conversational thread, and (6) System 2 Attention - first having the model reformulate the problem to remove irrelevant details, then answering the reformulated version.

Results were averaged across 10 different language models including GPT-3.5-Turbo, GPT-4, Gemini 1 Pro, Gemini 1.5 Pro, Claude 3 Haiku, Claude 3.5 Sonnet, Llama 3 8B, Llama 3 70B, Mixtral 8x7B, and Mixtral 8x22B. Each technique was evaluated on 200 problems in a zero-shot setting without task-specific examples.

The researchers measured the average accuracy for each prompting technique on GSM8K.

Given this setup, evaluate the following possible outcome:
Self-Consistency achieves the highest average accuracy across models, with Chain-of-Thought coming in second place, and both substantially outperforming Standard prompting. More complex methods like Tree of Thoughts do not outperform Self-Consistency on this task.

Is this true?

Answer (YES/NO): NO